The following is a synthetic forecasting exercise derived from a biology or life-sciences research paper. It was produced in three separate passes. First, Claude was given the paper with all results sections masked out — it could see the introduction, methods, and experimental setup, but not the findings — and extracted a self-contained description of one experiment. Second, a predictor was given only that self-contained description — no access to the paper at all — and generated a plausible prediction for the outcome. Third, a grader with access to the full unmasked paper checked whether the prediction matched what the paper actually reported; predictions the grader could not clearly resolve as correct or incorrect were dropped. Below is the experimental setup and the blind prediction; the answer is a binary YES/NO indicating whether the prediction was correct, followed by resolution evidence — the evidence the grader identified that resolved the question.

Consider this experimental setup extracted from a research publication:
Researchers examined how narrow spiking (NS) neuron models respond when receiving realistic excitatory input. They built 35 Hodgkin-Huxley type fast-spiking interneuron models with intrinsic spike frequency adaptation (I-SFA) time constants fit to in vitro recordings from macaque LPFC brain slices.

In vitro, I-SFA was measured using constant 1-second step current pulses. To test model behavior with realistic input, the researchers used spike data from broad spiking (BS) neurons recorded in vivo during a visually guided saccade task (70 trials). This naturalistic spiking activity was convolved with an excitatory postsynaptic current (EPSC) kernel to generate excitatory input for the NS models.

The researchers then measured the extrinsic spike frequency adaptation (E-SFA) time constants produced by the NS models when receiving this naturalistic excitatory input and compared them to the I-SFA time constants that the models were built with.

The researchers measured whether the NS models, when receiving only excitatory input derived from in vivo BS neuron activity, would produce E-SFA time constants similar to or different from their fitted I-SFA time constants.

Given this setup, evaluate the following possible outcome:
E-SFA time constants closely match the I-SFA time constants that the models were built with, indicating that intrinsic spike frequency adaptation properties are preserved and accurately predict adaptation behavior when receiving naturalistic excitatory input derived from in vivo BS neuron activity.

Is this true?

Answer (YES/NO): NO